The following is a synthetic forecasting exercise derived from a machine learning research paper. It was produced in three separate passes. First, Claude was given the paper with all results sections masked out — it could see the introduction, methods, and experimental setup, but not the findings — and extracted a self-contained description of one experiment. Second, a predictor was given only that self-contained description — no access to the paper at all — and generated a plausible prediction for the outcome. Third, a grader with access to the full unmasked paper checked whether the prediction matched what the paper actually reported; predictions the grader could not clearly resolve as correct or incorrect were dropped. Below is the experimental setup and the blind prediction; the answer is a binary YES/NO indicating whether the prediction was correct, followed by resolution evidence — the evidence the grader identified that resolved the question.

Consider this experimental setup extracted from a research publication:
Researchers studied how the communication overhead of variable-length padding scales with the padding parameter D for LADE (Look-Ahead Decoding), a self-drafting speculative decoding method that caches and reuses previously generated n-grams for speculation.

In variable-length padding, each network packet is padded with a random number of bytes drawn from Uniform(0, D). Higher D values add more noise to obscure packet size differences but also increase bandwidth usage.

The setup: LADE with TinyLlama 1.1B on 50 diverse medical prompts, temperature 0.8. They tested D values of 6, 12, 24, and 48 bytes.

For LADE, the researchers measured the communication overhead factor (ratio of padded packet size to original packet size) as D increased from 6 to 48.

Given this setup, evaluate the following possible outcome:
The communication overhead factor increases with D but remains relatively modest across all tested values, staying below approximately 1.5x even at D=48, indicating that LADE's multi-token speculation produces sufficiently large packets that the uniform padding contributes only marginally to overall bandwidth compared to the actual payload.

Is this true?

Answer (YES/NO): NO